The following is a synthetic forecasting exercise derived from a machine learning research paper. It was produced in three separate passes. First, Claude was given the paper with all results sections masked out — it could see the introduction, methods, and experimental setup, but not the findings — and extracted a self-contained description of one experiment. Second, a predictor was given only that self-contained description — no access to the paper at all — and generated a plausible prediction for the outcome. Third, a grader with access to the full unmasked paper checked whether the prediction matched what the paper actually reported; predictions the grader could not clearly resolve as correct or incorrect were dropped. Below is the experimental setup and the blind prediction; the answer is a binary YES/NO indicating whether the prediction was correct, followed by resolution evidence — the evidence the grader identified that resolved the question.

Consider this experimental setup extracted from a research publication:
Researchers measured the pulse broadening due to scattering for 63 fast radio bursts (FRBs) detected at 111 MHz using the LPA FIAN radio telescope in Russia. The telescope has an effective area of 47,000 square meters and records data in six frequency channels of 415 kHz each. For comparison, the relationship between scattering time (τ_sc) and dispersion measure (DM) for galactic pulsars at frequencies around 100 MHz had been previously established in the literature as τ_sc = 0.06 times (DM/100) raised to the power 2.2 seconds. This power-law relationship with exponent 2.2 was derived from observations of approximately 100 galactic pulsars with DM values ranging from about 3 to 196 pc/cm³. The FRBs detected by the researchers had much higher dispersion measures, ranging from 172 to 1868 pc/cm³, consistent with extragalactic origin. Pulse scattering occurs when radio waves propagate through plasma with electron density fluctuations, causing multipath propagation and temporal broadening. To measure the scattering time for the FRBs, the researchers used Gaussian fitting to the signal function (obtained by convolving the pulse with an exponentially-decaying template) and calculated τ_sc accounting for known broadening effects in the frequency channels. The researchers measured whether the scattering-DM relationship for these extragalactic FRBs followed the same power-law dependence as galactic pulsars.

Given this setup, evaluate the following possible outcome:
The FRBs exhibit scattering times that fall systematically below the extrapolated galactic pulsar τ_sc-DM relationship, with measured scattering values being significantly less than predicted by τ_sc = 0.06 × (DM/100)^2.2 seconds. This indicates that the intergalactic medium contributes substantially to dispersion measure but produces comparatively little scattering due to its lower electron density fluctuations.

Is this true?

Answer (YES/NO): YES